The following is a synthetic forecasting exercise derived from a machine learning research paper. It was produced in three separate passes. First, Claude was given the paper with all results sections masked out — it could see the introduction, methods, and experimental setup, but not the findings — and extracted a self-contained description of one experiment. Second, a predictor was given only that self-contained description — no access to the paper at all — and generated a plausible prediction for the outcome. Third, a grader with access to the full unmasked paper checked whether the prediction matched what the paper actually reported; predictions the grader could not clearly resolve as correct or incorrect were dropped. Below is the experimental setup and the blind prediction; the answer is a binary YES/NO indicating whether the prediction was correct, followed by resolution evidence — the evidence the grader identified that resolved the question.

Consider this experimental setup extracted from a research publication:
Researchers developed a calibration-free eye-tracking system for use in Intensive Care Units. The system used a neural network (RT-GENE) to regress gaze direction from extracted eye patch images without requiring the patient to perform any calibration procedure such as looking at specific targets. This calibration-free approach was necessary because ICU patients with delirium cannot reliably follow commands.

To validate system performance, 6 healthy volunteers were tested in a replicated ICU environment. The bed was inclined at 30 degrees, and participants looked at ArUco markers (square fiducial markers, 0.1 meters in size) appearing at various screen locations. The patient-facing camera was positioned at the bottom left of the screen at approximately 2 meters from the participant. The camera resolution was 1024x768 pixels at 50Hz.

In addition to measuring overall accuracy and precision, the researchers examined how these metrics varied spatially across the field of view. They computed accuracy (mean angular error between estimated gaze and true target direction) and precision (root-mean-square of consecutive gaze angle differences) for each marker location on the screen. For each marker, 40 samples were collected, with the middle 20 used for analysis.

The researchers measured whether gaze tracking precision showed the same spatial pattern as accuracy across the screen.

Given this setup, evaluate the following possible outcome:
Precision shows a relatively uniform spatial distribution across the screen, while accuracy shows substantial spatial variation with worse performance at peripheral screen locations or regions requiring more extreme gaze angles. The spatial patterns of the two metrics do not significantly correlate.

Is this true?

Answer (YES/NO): NO